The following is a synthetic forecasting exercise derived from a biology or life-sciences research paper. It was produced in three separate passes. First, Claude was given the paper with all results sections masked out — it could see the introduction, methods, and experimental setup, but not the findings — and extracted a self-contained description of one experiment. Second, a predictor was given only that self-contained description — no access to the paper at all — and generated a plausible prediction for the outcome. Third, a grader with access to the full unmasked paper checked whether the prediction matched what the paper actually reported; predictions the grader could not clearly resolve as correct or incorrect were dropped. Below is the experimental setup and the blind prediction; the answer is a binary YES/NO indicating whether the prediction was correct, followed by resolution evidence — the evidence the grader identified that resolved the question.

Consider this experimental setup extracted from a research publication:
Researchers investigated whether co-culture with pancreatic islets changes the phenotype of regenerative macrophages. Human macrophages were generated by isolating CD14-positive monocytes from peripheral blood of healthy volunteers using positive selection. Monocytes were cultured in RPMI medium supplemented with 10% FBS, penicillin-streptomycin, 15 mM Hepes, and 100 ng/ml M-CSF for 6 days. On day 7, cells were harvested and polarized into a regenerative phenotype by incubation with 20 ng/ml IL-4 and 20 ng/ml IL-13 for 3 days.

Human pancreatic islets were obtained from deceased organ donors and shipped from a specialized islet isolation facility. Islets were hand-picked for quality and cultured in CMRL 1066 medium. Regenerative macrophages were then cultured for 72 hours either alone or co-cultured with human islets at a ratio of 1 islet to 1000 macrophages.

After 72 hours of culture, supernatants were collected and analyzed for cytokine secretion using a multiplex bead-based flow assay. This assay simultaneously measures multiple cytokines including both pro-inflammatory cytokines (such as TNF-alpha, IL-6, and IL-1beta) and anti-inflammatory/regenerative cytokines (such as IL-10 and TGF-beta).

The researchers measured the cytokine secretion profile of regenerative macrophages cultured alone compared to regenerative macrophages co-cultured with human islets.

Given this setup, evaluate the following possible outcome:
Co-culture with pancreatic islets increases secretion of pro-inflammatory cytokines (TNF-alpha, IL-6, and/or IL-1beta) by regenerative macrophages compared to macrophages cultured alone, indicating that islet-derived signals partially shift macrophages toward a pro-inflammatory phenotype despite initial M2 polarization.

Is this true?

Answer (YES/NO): NO